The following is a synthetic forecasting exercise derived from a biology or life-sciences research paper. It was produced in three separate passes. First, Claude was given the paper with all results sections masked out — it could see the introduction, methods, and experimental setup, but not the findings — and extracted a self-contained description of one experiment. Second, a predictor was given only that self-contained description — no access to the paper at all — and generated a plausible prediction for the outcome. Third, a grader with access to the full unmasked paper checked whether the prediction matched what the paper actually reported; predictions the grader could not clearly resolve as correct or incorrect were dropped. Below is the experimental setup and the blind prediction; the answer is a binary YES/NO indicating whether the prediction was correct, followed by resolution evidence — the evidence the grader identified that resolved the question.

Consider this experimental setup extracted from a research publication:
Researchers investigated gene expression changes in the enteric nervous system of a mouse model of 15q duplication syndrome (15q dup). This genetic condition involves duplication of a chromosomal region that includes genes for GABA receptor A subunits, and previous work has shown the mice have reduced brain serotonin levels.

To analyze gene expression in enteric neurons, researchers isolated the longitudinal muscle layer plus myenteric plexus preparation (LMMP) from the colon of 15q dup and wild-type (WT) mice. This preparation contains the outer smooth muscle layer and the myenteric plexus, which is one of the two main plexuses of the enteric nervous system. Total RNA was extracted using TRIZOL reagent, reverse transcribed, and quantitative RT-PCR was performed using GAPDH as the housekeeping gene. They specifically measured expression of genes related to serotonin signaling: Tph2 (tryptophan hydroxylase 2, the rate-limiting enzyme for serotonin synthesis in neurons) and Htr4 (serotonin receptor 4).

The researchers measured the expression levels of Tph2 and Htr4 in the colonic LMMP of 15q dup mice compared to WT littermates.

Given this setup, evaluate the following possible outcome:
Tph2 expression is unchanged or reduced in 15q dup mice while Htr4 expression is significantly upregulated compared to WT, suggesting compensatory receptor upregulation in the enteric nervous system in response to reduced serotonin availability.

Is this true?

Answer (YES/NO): NO